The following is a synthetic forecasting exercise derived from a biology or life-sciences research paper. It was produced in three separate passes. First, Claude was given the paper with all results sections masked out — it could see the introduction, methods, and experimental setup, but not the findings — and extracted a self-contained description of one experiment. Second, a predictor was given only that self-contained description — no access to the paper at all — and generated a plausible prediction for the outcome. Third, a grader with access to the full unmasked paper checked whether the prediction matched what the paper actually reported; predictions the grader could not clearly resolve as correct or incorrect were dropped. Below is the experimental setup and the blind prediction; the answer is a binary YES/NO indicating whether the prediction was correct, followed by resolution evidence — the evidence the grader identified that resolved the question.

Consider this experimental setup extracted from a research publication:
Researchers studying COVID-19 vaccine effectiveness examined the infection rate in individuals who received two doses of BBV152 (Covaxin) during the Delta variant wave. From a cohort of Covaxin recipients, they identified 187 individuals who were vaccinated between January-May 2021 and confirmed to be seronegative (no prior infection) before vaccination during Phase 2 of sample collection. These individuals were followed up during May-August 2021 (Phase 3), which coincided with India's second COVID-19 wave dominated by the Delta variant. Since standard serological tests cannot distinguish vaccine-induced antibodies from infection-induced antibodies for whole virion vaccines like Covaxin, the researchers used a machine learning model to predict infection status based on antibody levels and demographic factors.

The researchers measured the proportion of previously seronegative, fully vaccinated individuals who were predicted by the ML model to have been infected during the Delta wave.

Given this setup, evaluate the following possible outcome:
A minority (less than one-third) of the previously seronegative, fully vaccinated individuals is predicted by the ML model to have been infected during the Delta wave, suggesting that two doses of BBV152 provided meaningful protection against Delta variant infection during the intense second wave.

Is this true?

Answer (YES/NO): YES